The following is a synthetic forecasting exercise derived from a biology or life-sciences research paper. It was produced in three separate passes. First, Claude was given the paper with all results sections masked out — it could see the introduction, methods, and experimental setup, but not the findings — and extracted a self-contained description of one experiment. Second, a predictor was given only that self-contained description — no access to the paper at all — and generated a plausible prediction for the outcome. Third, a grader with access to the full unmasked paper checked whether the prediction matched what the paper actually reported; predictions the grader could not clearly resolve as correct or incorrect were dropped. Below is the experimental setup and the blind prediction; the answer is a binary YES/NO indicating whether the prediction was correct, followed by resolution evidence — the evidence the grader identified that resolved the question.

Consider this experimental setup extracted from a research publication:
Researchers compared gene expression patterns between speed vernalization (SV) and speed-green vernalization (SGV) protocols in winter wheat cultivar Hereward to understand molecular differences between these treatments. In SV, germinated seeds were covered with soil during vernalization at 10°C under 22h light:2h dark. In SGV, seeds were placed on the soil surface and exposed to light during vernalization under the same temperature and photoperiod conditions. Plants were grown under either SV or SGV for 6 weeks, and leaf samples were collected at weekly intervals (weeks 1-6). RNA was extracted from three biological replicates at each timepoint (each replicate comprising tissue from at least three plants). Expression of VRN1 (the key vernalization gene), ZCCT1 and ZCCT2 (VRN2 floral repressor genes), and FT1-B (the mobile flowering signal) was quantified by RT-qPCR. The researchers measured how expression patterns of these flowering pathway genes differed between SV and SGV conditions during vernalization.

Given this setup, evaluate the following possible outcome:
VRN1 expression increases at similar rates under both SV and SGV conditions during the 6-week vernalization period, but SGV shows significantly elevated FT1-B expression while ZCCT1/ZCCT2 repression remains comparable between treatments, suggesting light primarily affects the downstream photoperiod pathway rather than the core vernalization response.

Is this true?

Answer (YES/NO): NO